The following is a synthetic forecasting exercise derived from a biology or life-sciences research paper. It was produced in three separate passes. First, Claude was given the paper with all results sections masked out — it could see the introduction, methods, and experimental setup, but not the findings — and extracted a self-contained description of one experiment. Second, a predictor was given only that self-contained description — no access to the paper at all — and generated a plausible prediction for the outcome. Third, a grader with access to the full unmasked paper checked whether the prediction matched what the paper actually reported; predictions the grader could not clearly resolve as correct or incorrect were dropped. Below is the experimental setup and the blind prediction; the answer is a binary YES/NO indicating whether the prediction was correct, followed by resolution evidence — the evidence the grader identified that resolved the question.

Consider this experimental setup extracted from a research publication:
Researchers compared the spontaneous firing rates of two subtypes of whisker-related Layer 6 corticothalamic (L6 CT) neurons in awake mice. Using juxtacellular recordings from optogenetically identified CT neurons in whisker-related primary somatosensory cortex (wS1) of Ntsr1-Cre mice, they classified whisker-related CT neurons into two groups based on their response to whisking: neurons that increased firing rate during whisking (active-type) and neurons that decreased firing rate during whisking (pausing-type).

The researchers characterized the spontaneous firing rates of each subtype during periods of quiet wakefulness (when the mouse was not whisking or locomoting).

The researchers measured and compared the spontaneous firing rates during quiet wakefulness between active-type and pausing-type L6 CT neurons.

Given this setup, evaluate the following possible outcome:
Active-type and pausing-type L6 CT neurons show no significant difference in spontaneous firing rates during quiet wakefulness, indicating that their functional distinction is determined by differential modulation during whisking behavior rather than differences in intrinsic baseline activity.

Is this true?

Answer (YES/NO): NO